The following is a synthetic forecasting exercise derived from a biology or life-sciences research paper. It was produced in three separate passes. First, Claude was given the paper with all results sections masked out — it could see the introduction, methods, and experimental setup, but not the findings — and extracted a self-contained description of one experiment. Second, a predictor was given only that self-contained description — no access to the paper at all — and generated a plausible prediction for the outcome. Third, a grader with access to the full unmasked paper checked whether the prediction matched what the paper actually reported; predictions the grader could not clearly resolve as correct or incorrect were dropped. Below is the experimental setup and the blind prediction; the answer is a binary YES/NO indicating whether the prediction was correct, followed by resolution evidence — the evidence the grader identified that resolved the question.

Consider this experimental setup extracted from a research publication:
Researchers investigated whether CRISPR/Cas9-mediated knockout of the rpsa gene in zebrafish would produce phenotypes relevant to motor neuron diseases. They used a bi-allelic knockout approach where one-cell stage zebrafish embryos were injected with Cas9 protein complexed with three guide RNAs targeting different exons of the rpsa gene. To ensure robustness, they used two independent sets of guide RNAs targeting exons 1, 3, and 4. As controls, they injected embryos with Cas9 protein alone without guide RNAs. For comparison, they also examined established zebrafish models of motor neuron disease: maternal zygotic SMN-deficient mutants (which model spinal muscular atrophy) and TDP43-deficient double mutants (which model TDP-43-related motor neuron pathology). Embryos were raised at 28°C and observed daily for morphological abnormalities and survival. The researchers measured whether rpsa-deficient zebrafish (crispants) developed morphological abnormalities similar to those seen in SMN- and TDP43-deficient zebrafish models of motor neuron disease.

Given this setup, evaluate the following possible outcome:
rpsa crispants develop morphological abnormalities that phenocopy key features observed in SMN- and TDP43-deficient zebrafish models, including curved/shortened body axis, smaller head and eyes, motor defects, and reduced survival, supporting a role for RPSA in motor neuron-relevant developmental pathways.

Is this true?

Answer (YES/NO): YES